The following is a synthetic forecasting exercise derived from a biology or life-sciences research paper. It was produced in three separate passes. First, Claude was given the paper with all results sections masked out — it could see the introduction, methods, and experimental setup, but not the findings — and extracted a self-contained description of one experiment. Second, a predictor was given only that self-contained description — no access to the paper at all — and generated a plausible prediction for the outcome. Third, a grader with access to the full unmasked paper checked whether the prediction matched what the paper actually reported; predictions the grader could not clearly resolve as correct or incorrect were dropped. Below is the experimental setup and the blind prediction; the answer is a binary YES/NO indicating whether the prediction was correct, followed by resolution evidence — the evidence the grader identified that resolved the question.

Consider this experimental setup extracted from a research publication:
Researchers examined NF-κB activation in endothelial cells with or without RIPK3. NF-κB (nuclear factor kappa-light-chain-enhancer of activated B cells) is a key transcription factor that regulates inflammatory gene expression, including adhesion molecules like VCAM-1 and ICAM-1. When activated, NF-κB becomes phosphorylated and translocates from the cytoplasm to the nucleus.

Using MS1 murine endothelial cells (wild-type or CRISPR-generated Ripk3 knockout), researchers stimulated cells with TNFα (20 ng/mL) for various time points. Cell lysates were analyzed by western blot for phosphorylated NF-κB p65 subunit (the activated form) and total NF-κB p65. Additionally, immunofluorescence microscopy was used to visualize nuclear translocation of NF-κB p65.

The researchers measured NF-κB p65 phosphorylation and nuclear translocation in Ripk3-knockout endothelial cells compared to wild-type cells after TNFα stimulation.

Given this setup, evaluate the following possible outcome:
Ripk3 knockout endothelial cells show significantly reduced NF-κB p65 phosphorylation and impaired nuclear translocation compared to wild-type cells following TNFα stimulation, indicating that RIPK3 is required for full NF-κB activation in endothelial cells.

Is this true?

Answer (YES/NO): NO